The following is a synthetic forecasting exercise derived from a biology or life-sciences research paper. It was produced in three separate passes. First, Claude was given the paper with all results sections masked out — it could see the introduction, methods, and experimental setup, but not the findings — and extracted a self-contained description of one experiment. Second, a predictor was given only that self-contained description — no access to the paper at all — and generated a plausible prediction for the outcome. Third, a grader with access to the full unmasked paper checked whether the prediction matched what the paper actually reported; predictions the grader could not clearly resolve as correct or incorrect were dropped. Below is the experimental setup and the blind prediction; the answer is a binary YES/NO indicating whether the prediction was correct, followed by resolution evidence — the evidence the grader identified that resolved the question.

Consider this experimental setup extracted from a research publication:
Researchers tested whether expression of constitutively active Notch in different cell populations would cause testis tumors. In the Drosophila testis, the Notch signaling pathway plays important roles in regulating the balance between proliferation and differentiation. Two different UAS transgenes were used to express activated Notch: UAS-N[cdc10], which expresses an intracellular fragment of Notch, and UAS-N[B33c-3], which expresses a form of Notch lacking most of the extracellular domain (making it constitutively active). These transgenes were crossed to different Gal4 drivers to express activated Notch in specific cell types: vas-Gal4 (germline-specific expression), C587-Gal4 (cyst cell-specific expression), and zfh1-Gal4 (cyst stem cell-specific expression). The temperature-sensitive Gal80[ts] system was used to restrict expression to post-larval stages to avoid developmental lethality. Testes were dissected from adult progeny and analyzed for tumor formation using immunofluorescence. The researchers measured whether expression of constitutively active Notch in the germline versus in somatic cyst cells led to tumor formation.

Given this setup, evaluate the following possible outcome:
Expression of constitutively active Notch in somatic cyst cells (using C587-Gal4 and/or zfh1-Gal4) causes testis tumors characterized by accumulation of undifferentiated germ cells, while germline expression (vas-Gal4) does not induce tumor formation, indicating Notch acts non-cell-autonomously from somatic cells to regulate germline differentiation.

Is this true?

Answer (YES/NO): NO